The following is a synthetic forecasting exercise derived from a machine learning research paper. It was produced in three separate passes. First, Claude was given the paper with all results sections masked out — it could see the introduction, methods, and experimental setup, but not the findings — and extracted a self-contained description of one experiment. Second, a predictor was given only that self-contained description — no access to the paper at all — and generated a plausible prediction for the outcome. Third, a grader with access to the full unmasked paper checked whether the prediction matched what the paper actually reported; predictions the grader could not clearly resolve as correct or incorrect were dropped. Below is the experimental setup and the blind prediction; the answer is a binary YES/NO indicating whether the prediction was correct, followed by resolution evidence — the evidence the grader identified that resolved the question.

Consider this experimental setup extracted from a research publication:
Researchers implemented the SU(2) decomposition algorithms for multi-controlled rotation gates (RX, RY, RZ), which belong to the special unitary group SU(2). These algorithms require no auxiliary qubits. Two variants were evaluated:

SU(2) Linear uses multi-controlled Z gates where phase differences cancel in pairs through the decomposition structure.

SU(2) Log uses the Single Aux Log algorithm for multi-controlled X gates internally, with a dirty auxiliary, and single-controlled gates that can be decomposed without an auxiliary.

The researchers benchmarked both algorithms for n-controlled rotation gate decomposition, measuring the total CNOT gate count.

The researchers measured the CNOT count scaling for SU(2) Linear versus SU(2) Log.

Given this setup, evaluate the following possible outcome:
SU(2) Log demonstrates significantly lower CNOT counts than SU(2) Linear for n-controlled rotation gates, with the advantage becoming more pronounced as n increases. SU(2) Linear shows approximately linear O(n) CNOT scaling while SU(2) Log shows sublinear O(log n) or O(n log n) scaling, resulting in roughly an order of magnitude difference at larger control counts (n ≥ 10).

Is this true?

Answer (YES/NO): NO